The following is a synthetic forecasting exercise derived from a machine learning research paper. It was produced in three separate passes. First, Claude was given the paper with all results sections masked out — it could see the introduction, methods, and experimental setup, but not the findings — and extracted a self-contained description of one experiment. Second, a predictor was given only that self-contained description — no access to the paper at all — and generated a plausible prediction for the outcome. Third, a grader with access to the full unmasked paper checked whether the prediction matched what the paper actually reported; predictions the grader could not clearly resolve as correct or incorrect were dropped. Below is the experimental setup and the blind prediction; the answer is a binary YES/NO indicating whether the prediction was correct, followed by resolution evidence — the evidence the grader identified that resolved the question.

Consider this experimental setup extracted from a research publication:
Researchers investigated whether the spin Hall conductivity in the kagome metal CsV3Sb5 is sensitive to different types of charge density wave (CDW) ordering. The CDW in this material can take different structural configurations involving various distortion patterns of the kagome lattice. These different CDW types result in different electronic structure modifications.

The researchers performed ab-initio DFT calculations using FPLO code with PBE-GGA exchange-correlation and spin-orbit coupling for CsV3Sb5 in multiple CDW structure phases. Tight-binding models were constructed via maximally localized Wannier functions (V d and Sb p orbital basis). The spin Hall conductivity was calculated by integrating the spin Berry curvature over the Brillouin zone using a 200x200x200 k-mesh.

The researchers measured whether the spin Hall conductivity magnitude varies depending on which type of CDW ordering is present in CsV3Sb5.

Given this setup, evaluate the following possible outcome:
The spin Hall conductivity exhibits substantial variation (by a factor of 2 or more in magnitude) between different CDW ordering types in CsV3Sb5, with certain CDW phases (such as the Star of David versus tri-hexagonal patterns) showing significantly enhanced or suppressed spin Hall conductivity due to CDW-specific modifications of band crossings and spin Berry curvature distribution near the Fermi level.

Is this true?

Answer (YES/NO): YES